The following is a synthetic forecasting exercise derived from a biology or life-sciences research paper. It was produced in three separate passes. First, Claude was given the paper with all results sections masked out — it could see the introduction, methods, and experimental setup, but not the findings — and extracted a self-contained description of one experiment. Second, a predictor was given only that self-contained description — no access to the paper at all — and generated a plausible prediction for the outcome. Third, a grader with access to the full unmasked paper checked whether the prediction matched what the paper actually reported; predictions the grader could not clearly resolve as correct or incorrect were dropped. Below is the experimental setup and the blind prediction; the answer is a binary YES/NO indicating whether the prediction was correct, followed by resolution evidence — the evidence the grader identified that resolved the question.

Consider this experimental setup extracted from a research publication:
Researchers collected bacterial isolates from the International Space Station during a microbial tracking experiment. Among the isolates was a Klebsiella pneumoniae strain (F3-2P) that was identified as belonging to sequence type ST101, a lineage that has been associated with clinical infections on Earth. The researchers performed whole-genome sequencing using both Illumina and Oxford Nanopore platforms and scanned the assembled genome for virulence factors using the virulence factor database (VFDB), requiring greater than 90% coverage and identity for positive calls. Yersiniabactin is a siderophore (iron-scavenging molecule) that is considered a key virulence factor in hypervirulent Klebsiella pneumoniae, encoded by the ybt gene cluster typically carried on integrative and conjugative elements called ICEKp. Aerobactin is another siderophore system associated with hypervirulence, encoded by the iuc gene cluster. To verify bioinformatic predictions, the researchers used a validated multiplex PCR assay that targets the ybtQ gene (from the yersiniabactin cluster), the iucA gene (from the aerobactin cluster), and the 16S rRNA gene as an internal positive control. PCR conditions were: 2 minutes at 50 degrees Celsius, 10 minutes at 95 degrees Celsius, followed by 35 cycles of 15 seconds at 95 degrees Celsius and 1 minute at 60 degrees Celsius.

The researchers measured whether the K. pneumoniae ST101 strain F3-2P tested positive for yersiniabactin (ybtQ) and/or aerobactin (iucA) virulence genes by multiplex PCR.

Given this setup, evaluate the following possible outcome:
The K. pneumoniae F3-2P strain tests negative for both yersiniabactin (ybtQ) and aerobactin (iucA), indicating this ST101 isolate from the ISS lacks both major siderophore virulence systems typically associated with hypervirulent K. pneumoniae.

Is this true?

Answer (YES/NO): NO